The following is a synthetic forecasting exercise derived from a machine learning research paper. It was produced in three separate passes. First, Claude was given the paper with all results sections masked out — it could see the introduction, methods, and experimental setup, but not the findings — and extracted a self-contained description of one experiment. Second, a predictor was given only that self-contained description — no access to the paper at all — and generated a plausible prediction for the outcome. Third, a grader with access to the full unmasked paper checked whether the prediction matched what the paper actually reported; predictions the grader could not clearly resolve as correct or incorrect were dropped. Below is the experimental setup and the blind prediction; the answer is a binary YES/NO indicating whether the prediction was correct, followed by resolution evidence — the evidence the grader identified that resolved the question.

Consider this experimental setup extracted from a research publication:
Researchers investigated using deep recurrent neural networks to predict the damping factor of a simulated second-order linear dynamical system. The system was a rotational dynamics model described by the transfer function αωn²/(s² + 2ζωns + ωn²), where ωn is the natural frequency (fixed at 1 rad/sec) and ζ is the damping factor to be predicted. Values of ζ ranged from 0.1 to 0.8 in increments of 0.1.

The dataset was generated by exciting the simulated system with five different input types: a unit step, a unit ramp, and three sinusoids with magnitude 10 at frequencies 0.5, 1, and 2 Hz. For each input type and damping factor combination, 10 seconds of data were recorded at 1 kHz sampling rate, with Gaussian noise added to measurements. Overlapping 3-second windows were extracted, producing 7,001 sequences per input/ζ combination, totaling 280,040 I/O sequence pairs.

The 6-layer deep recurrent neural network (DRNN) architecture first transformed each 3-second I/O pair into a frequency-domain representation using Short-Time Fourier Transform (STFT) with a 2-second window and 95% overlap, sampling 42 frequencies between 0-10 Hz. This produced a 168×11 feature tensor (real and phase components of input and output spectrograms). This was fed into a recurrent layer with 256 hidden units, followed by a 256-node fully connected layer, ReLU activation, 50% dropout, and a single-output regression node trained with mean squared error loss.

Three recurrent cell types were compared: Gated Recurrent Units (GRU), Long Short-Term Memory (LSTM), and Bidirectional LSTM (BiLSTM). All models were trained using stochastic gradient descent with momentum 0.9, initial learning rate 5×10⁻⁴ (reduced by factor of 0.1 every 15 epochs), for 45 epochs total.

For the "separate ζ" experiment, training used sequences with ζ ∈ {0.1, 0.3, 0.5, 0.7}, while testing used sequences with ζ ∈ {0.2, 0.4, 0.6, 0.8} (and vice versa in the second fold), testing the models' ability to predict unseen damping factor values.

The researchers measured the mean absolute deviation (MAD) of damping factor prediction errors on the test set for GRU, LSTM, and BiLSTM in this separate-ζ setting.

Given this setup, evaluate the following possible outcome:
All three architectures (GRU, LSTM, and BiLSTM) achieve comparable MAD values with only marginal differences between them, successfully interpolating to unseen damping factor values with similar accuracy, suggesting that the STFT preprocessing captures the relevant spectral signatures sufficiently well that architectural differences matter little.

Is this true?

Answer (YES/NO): NO